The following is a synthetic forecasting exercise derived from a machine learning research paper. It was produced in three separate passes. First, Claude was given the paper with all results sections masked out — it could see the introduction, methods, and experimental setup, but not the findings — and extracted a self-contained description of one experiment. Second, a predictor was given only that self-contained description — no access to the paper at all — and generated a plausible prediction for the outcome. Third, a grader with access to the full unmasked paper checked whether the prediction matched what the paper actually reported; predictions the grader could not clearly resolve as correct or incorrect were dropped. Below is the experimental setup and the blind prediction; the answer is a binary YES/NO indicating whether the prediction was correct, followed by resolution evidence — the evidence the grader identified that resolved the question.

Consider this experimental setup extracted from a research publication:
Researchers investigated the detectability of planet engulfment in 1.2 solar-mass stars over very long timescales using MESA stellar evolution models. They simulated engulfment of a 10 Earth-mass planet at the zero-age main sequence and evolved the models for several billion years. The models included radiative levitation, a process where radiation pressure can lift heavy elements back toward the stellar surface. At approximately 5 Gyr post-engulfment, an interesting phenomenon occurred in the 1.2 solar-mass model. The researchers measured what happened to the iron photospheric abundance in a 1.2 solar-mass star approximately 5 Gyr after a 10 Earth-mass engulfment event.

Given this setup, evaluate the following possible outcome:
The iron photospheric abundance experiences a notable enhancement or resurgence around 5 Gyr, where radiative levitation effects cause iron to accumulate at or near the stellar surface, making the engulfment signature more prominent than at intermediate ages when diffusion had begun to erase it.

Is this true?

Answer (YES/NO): YES